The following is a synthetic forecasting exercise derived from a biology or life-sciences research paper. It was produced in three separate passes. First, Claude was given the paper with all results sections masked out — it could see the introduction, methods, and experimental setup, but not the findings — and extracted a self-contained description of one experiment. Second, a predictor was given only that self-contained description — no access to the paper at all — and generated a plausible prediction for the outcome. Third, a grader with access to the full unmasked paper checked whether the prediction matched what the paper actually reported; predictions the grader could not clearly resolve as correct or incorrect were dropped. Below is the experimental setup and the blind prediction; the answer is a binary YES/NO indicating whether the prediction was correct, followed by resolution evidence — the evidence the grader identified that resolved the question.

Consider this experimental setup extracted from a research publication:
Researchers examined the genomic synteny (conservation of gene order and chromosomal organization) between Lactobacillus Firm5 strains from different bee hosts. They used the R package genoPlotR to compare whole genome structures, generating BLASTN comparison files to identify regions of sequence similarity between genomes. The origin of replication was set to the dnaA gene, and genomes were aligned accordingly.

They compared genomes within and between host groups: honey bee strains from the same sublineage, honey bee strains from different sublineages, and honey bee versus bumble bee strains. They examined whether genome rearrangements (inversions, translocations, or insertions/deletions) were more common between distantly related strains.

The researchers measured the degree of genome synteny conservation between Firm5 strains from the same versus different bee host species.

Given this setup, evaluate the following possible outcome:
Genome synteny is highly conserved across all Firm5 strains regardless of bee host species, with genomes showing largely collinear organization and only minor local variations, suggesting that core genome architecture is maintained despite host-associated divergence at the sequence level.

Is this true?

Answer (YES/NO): YES